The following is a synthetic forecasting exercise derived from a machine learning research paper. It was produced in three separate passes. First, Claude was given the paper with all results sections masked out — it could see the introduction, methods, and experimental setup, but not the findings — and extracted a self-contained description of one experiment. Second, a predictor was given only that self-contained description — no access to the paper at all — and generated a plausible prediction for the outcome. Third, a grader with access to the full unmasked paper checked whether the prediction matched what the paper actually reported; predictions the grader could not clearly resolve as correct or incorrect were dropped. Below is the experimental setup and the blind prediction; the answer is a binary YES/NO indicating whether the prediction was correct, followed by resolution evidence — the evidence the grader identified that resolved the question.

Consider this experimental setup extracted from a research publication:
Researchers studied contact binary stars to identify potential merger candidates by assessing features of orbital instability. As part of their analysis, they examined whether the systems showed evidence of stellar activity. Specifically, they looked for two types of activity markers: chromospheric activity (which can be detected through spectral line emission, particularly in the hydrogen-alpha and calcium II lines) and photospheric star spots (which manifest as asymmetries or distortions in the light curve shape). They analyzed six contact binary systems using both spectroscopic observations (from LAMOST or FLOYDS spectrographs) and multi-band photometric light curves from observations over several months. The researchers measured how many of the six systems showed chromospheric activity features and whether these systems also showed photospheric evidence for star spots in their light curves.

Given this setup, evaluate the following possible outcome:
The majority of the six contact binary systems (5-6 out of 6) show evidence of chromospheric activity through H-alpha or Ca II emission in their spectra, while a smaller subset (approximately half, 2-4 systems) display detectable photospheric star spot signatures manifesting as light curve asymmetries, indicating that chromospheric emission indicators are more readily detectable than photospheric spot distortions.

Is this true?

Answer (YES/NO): NO